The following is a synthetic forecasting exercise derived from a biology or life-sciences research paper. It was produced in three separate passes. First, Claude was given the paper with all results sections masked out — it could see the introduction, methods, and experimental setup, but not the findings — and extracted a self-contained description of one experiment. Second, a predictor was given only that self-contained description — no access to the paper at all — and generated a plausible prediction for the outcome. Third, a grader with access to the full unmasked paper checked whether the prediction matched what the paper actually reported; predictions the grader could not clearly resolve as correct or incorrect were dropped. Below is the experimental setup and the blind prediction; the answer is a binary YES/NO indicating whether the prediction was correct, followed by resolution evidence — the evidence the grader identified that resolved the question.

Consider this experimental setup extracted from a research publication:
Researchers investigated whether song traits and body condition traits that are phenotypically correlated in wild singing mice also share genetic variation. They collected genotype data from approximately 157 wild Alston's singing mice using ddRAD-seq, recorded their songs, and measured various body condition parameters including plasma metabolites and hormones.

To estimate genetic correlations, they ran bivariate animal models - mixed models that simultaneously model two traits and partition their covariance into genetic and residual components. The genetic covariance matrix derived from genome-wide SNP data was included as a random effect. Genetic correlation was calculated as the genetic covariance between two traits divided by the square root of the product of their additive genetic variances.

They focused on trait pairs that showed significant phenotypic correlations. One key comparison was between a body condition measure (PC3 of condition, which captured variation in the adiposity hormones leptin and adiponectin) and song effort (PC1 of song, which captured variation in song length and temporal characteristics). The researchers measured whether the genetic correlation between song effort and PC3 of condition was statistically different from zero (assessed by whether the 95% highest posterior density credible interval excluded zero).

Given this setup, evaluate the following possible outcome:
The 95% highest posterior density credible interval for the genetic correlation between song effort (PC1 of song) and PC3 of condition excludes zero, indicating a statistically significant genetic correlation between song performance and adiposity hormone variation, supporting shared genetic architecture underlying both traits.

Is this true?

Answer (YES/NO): NO